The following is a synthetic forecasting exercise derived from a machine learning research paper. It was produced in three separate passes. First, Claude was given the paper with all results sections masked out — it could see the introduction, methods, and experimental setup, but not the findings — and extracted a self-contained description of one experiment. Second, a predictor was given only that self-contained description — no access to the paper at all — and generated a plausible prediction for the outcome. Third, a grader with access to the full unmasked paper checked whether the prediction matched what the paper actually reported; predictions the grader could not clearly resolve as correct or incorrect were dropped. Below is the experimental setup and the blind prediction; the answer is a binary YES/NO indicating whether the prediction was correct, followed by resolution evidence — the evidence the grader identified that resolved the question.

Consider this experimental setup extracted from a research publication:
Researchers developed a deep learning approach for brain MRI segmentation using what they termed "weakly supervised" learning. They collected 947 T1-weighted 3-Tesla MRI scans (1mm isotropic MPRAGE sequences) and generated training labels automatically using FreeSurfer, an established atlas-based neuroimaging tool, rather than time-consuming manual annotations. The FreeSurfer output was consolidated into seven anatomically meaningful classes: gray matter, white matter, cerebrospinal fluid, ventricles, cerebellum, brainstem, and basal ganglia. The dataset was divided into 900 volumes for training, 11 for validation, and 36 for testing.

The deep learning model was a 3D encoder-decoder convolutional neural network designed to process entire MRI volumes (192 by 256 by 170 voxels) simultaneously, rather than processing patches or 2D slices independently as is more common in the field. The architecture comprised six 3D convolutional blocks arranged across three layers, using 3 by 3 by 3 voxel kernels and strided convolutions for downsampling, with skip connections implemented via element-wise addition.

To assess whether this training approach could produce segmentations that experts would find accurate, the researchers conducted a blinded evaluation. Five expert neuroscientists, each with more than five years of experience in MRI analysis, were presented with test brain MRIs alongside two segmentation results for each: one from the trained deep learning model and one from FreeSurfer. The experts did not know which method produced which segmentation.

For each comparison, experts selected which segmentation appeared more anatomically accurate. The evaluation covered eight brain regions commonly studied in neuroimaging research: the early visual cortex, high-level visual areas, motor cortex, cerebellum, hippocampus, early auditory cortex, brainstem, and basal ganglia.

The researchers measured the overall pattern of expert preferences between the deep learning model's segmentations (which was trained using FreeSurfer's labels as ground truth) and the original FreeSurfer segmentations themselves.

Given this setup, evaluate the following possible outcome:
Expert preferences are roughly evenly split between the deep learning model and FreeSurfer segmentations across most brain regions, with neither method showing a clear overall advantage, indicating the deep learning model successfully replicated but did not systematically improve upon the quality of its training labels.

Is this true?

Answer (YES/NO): NO